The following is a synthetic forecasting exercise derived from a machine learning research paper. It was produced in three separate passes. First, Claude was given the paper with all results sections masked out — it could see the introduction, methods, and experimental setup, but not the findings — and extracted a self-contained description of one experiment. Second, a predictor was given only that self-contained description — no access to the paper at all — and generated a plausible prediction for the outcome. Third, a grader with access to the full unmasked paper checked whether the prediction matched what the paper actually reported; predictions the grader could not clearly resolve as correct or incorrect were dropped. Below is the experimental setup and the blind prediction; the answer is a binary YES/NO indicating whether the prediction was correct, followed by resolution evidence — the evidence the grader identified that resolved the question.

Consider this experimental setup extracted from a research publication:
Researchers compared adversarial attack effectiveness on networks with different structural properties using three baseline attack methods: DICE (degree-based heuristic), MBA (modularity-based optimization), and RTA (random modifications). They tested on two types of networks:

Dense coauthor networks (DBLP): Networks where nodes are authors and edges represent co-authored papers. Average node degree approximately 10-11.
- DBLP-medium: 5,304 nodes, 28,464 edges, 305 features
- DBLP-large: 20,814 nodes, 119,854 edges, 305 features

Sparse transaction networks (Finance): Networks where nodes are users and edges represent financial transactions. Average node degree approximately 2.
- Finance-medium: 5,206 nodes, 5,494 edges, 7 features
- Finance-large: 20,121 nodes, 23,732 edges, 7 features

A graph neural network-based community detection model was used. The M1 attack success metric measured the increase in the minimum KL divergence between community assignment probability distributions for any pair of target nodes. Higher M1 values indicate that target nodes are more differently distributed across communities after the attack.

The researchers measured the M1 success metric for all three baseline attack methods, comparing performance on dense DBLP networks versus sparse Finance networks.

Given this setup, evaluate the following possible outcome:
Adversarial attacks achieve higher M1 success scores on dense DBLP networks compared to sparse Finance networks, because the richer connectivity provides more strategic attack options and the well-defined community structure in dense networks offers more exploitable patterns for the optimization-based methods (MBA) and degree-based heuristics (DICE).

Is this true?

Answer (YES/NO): YES